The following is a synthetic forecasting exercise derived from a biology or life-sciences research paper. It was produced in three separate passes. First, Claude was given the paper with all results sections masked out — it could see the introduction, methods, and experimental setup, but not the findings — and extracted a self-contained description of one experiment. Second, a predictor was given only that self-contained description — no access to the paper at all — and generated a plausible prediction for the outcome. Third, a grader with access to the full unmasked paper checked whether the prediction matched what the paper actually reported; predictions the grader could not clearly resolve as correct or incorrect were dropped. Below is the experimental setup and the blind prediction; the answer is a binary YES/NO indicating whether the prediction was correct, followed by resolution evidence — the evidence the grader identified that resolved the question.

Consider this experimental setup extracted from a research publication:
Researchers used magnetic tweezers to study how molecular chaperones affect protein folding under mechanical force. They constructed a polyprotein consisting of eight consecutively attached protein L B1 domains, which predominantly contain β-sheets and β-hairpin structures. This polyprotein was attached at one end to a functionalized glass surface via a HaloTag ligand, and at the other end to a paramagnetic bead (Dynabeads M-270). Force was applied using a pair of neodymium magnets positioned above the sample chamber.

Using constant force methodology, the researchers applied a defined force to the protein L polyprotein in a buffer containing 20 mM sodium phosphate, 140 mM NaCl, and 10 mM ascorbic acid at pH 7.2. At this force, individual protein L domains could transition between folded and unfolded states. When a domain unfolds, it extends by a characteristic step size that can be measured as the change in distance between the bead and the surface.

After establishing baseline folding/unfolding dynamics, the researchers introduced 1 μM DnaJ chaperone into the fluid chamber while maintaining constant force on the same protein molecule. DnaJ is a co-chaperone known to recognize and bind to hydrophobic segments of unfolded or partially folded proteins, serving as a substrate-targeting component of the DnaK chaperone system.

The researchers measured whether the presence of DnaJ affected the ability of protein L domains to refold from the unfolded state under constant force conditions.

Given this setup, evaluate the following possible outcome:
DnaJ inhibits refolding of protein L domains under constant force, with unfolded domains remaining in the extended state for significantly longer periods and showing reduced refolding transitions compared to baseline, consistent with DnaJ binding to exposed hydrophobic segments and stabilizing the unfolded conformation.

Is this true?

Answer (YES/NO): YES